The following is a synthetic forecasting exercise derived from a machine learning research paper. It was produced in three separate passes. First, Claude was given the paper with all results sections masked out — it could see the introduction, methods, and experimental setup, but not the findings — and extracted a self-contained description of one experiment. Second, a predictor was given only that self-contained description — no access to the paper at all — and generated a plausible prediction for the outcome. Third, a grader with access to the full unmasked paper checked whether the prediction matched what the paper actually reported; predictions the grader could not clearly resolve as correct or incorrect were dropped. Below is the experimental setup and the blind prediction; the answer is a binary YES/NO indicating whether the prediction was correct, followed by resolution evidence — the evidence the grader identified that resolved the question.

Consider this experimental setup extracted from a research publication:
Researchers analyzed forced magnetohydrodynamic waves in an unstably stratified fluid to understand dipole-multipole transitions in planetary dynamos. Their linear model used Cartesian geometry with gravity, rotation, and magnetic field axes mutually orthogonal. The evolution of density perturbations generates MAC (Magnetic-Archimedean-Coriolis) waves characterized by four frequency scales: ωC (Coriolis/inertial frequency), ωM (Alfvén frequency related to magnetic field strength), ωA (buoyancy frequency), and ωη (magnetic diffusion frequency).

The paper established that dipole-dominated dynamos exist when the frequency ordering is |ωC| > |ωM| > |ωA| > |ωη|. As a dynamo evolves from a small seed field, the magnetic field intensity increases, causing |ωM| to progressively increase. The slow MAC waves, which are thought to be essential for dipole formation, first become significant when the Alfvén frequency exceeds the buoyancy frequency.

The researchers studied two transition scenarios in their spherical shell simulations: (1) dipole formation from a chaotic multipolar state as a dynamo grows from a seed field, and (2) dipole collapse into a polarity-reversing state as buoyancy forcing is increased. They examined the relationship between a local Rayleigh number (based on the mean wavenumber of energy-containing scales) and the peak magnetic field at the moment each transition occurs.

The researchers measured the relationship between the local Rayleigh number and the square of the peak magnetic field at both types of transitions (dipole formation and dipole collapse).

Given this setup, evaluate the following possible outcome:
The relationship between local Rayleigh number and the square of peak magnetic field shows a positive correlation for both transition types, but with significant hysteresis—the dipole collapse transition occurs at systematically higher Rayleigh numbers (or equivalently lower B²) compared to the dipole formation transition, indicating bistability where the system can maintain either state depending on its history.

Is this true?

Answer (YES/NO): NO